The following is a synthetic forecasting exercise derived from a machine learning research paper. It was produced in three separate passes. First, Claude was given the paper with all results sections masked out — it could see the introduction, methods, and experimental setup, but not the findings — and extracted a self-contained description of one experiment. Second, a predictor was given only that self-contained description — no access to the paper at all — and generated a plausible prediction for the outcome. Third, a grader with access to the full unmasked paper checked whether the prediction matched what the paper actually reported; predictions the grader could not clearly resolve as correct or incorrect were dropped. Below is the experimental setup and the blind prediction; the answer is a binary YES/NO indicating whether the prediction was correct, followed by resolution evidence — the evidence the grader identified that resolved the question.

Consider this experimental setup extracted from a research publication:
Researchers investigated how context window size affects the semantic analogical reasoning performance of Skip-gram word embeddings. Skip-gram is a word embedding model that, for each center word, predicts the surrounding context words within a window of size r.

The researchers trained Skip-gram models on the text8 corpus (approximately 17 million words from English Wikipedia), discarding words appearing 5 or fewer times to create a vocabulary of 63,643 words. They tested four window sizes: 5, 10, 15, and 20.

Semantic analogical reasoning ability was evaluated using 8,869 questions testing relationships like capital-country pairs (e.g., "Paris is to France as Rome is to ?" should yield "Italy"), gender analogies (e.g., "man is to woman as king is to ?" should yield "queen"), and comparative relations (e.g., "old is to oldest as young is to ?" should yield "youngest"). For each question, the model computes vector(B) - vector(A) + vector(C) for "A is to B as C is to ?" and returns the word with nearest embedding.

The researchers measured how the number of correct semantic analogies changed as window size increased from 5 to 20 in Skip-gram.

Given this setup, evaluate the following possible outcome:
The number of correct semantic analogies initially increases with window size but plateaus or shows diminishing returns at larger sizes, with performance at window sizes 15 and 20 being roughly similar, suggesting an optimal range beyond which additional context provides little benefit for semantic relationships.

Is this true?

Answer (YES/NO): NO